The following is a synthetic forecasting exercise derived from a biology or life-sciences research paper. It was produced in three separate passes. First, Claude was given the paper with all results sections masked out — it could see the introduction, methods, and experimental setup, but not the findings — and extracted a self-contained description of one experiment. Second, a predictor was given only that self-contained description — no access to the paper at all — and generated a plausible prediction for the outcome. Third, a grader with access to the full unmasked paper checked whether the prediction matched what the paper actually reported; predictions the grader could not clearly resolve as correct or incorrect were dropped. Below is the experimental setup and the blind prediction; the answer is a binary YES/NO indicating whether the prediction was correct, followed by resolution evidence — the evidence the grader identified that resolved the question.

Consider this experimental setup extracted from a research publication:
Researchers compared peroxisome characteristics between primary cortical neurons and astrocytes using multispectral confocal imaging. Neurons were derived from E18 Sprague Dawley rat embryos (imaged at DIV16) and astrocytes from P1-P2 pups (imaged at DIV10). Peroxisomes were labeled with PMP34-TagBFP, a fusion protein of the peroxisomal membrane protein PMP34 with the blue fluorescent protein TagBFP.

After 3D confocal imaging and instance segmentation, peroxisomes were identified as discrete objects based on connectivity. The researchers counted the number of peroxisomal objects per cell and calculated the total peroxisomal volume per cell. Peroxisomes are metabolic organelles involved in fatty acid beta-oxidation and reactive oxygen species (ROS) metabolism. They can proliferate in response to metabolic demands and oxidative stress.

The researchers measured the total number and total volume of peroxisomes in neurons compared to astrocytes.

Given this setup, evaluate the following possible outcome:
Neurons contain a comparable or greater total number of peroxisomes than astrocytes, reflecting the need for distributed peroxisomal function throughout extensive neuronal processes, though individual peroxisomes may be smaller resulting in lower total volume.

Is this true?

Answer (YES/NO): YES